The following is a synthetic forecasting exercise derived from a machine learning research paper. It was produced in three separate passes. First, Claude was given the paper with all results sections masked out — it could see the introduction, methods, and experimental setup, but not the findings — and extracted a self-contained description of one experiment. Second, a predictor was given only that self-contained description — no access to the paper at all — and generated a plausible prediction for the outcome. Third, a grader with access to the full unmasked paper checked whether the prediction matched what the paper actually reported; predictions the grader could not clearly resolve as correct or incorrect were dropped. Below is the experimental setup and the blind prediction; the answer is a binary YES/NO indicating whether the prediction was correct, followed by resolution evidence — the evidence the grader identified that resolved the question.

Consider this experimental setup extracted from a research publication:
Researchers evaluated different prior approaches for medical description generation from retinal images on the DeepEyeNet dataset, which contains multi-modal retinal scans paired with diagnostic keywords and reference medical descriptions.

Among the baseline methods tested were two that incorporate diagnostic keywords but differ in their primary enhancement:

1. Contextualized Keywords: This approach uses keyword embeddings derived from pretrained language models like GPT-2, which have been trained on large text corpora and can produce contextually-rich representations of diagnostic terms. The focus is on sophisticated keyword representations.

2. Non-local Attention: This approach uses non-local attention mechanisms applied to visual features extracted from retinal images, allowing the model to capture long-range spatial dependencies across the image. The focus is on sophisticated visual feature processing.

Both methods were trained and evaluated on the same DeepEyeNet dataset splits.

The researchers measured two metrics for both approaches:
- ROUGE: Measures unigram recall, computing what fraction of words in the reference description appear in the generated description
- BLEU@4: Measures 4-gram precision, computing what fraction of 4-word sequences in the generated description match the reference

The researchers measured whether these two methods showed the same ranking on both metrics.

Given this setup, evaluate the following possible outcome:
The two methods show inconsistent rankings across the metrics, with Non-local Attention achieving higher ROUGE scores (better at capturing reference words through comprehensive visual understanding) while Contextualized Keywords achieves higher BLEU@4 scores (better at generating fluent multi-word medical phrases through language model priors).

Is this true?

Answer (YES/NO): YES